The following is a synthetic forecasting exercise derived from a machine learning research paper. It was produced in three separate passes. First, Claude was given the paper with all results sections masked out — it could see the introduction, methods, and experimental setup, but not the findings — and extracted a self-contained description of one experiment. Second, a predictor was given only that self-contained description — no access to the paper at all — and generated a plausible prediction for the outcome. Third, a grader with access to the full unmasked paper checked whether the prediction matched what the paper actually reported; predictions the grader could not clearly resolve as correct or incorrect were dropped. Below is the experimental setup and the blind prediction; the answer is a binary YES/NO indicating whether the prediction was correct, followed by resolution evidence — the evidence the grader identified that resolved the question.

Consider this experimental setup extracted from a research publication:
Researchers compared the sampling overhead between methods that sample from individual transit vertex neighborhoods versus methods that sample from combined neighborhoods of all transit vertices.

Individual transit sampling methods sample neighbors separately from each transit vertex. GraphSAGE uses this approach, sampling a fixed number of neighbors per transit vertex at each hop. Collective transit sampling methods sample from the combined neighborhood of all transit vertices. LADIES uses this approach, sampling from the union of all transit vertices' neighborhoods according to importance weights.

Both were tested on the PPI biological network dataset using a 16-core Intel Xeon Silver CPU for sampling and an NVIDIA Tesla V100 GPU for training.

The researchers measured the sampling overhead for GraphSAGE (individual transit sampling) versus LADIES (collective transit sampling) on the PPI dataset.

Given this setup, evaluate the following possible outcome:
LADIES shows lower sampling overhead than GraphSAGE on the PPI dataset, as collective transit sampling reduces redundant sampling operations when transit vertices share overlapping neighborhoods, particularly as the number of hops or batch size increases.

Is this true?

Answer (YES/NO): YES